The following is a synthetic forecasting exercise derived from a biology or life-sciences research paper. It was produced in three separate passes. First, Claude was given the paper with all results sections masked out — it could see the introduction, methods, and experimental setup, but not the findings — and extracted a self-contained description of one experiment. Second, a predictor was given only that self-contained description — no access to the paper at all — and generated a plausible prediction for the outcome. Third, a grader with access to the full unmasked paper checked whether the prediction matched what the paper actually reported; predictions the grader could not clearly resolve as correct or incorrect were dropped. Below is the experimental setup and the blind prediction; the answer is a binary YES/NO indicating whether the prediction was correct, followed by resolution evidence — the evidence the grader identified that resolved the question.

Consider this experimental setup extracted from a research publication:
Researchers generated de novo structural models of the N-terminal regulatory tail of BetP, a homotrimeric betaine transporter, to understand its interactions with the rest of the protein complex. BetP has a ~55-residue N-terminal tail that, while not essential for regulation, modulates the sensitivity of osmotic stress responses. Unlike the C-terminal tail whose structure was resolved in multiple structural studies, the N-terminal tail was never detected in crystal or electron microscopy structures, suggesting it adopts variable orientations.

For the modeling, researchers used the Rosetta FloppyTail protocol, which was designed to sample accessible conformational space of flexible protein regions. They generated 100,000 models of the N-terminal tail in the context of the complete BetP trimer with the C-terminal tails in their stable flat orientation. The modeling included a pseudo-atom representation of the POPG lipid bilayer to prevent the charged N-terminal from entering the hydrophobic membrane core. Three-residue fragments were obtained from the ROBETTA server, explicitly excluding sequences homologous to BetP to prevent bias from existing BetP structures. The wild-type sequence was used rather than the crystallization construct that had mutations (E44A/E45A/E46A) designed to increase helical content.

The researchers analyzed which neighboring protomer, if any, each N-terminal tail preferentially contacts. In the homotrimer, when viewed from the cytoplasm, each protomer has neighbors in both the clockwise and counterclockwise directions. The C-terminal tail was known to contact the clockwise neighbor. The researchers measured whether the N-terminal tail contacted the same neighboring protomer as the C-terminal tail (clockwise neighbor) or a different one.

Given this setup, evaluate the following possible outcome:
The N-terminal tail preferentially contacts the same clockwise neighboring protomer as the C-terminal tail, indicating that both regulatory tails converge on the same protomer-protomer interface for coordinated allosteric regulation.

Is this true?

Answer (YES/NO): NO